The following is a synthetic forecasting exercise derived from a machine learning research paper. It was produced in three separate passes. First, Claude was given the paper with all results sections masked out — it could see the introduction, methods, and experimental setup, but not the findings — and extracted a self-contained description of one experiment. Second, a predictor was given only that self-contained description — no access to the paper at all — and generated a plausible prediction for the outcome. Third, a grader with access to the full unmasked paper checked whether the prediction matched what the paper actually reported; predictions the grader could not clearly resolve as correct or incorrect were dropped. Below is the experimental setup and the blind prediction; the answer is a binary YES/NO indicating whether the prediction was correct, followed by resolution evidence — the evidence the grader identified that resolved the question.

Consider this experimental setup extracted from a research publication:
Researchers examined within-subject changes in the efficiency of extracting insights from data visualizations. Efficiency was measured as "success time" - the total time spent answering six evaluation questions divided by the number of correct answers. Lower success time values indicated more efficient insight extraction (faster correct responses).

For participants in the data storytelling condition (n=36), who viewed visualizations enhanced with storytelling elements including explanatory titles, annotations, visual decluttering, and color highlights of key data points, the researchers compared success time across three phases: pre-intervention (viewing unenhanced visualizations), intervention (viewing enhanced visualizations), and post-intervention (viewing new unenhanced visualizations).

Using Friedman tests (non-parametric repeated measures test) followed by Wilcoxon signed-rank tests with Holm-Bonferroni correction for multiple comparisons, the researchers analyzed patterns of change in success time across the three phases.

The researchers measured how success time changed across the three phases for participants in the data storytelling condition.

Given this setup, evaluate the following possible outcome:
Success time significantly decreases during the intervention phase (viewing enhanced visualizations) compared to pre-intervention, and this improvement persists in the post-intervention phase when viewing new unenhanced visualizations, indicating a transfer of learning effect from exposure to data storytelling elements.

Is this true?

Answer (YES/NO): YES